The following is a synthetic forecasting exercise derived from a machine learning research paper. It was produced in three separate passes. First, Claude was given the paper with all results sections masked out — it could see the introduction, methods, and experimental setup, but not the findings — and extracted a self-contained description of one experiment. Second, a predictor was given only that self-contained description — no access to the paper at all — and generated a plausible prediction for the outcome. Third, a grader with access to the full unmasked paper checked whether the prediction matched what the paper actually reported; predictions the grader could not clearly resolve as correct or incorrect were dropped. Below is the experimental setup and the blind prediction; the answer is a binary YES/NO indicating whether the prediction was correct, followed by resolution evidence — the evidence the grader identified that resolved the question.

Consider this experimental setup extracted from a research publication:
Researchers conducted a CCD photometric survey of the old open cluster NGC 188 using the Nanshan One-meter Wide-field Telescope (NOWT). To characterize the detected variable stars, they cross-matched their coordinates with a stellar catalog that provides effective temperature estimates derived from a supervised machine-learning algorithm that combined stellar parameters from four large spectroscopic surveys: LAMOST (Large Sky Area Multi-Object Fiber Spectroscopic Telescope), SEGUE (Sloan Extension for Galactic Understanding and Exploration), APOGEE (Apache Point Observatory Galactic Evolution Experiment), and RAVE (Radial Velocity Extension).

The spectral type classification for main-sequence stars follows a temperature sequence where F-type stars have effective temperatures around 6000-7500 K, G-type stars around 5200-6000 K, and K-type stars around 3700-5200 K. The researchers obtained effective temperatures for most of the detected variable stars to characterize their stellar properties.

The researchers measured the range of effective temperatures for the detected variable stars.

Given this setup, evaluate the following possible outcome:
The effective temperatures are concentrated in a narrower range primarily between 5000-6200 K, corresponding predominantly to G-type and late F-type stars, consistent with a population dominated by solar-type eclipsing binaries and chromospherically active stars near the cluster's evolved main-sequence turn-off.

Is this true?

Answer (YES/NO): NO